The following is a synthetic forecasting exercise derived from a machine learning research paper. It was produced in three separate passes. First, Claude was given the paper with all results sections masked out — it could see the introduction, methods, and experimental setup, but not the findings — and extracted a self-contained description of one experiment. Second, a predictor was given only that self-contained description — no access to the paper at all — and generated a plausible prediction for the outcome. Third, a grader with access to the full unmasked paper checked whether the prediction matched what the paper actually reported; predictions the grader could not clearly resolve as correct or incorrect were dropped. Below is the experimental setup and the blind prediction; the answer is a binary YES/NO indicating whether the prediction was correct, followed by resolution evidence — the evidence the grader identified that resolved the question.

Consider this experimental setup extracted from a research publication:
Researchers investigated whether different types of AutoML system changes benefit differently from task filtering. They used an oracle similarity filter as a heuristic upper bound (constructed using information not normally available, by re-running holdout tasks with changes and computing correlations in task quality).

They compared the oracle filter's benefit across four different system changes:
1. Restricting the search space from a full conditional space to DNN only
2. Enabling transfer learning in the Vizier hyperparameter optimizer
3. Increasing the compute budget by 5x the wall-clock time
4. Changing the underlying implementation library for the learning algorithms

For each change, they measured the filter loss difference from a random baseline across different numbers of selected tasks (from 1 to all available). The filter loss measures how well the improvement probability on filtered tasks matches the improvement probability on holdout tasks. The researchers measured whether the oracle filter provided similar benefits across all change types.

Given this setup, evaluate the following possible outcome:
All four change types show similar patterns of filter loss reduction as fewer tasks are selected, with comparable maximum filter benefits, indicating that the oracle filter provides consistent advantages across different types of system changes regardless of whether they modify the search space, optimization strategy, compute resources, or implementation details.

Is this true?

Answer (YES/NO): NO